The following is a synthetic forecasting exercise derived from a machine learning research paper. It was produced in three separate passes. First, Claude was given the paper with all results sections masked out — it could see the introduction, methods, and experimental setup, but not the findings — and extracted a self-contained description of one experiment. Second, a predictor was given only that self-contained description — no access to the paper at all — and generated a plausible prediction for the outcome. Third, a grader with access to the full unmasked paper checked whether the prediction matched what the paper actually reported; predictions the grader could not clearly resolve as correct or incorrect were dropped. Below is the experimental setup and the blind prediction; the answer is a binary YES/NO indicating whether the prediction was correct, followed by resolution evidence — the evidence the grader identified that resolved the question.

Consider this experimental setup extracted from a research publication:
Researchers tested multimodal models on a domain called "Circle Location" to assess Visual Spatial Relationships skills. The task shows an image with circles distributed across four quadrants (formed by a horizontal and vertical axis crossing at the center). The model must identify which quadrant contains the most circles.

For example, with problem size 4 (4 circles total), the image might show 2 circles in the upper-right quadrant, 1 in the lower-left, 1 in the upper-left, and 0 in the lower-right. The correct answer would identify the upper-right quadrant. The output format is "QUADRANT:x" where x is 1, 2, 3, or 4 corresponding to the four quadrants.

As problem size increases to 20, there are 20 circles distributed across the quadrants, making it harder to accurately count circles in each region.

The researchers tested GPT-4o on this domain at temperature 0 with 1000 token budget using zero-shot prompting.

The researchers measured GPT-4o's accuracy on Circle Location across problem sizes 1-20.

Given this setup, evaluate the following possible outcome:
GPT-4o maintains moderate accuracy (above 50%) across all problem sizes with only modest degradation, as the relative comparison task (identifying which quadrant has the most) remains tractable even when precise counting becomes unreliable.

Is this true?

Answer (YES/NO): NO